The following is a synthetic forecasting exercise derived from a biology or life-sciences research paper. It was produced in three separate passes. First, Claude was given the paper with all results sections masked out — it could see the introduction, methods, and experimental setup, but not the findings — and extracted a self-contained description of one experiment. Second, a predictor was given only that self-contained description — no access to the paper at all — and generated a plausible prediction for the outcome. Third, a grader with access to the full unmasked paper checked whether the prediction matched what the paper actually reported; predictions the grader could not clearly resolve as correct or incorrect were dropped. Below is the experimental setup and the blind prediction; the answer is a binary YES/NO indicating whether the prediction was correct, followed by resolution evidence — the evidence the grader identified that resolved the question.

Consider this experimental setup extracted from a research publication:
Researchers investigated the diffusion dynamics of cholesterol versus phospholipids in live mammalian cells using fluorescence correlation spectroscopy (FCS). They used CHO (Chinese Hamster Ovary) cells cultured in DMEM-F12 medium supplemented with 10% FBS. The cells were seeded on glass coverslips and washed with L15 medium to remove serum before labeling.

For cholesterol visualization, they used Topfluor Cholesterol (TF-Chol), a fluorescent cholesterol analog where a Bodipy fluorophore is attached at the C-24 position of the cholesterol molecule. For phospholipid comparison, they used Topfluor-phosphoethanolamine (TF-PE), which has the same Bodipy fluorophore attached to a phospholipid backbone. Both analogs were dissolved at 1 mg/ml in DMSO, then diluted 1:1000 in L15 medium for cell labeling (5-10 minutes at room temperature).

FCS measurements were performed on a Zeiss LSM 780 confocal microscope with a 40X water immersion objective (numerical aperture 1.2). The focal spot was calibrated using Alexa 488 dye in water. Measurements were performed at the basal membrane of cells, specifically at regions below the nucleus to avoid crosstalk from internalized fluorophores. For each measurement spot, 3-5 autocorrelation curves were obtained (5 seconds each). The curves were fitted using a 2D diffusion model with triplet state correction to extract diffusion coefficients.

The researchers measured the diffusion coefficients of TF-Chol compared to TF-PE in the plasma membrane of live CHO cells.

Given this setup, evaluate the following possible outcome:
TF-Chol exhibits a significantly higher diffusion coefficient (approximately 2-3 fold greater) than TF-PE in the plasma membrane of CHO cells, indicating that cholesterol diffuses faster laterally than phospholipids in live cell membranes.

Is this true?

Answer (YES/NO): YES